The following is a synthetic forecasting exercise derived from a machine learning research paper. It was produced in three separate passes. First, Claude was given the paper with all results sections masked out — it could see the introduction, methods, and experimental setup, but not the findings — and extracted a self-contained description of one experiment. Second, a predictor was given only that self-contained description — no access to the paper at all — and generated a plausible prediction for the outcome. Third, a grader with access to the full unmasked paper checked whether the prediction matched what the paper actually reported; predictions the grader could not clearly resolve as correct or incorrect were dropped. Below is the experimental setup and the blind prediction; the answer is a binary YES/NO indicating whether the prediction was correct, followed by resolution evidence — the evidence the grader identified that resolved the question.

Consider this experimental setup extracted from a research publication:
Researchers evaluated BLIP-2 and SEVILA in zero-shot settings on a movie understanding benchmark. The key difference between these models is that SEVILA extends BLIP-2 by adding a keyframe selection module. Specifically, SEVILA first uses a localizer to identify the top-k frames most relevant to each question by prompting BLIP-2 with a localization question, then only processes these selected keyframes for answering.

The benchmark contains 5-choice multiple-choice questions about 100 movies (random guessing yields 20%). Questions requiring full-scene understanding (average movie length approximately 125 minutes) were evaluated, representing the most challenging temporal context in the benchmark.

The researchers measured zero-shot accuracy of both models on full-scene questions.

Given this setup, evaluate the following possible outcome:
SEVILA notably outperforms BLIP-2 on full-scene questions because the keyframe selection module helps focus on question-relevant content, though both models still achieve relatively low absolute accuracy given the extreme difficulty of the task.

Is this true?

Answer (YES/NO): NO